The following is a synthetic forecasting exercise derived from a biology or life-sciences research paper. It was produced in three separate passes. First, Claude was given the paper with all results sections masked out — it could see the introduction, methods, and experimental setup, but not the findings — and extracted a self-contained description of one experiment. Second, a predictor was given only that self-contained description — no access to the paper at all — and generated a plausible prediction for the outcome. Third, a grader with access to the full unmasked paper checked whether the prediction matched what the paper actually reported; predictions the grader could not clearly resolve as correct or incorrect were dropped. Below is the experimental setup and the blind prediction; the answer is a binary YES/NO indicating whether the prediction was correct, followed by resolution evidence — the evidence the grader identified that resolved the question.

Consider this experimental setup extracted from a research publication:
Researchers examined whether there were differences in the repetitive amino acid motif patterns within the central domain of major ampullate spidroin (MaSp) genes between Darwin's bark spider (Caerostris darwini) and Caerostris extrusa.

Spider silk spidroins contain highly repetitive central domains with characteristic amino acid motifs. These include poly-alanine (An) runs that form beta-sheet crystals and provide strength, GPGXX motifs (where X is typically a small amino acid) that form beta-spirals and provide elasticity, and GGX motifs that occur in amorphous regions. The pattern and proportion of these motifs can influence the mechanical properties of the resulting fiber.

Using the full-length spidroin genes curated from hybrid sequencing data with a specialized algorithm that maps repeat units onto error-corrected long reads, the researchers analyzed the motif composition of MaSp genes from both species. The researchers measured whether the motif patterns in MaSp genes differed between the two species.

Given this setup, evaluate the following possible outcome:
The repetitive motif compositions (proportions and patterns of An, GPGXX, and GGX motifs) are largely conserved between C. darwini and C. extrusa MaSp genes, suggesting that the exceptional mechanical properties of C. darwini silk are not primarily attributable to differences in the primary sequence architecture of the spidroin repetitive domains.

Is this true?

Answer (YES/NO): YES